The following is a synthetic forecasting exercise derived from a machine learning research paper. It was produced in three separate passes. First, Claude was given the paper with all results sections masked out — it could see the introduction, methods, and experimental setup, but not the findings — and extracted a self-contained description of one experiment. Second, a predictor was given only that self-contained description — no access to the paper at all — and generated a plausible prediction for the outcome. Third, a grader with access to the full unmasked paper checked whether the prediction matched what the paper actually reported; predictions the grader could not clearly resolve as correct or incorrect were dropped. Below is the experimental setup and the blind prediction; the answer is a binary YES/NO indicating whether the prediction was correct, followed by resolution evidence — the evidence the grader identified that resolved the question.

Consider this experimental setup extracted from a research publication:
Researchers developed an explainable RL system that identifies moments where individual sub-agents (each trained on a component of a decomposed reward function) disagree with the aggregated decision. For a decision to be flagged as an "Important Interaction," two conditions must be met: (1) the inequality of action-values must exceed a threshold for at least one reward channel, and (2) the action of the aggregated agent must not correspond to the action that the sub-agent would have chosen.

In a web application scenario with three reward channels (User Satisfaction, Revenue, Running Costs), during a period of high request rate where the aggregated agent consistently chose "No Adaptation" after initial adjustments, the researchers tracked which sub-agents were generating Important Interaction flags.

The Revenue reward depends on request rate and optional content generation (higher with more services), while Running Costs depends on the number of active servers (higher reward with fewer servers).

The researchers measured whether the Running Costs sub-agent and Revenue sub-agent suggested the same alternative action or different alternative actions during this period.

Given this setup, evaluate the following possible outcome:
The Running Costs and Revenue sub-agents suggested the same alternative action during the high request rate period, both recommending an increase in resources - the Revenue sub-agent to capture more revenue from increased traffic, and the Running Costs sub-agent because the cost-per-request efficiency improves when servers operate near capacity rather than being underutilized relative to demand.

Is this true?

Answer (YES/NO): NO